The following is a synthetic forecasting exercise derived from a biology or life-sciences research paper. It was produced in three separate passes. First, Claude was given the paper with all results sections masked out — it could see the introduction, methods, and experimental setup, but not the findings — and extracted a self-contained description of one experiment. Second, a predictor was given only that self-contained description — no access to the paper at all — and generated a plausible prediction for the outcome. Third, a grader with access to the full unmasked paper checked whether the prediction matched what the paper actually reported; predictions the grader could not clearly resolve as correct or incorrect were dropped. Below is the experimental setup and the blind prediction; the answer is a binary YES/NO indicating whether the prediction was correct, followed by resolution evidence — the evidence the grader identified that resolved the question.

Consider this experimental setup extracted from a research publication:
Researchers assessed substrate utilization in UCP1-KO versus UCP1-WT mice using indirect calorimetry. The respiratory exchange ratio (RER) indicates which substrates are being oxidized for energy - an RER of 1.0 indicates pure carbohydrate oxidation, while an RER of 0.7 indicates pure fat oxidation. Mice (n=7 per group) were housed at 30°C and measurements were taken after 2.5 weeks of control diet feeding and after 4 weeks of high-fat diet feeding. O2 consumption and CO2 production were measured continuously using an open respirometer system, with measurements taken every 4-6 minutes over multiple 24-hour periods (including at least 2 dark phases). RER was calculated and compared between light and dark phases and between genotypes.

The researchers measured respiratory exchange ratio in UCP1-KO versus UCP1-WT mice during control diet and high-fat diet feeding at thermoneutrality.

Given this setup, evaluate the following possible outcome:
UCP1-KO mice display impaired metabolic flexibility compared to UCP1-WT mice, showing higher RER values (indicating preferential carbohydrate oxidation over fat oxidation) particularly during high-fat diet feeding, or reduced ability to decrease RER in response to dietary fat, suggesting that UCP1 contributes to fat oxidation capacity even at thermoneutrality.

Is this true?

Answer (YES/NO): NO